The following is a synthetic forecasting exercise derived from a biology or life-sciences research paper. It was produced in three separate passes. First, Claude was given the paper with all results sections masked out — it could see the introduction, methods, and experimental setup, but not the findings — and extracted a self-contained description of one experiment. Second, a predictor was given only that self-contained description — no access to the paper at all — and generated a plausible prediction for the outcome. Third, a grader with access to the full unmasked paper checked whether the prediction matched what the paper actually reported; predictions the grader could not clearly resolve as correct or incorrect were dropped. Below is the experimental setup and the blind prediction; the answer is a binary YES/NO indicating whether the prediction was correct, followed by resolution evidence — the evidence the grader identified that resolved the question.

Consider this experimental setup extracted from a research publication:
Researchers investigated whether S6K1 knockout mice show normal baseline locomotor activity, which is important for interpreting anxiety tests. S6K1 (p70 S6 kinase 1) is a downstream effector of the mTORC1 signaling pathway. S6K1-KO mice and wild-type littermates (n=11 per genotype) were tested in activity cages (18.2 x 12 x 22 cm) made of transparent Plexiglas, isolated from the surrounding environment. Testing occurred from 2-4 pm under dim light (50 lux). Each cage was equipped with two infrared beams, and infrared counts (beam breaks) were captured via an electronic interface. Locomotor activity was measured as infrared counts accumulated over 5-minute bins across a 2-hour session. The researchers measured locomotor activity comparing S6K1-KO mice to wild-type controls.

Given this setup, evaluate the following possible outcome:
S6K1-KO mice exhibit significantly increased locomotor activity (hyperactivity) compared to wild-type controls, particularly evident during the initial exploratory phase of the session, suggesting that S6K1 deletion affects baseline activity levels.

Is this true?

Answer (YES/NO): NO